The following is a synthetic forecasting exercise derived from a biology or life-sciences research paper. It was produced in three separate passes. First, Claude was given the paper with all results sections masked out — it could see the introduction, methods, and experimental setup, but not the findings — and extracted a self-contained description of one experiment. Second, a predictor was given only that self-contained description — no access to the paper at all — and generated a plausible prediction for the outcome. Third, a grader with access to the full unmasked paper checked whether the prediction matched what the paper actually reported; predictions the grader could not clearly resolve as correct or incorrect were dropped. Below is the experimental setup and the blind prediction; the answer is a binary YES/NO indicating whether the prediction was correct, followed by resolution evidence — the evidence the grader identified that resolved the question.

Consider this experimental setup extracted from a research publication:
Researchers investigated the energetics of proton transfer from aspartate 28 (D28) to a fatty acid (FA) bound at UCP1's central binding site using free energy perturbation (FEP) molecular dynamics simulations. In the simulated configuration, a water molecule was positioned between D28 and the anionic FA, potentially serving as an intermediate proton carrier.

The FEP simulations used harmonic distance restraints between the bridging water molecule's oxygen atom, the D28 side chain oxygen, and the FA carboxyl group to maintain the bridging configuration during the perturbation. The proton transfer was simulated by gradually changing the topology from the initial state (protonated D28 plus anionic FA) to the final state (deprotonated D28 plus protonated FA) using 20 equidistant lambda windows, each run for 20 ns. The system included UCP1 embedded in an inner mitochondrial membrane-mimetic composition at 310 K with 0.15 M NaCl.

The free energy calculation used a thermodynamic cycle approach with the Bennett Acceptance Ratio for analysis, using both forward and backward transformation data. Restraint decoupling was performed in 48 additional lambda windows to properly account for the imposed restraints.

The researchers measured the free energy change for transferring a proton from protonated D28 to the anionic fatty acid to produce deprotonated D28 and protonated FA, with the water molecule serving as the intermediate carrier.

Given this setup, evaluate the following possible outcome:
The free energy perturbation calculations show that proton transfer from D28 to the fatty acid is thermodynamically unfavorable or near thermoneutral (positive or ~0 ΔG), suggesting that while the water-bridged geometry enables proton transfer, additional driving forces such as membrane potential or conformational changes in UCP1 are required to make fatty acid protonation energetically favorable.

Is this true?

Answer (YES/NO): NO